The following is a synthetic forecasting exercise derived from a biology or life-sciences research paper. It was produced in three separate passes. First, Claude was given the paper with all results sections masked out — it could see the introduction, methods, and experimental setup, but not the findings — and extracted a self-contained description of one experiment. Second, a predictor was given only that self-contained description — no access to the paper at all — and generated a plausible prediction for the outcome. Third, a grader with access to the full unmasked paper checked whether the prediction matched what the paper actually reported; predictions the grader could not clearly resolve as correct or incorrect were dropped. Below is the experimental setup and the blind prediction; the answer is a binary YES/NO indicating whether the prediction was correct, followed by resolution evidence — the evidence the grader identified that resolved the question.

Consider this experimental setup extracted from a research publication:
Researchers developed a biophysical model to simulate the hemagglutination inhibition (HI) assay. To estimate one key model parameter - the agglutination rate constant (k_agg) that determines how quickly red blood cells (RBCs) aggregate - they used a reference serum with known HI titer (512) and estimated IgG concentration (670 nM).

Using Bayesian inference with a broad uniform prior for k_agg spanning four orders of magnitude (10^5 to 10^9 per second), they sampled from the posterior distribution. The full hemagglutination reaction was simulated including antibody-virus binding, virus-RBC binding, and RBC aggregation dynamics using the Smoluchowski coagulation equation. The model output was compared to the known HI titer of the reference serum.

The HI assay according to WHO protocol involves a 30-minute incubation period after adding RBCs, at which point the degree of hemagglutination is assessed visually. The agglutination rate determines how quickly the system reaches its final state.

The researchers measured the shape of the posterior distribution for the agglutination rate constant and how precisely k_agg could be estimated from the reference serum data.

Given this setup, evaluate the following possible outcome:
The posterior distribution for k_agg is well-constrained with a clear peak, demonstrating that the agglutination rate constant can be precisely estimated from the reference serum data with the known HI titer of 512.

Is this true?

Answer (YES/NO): NO